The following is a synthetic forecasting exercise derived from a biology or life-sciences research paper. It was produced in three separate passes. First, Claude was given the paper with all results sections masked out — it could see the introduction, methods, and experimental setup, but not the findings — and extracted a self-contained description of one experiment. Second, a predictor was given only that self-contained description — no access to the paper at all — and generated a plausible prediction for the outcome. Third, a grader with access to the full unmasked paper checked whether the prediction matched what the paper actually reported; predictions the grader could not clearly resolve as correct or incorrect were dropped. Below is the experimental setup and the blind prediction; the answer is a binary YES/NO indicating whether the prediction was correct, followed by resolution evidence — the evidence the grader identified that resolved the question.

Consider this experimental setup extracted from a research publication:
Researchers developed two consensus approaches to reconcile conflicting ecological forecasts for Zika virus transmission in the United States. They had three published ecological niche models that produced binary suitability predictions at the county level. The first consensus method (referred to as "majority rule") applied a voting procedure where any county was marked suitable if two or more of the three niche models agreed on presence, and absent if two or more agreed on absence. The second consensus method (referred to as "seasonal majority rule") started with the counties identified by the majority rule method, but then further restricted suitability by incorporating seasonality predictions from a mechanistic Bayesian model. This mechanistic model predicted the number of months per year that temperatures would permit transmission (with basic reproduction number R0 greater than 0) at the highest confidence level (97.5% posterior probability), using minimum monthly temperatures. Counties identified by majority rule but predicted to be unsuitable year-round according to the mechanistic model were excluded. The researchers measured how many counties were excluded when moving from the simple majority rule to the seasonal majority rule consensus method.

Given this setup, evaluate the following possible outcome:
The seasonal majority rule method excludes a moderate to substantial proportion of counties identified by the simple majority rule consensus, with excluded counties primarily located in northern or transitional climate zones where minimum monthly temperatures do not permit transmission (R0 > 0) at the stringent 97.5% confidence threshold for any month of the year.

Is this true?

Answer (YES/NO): NO